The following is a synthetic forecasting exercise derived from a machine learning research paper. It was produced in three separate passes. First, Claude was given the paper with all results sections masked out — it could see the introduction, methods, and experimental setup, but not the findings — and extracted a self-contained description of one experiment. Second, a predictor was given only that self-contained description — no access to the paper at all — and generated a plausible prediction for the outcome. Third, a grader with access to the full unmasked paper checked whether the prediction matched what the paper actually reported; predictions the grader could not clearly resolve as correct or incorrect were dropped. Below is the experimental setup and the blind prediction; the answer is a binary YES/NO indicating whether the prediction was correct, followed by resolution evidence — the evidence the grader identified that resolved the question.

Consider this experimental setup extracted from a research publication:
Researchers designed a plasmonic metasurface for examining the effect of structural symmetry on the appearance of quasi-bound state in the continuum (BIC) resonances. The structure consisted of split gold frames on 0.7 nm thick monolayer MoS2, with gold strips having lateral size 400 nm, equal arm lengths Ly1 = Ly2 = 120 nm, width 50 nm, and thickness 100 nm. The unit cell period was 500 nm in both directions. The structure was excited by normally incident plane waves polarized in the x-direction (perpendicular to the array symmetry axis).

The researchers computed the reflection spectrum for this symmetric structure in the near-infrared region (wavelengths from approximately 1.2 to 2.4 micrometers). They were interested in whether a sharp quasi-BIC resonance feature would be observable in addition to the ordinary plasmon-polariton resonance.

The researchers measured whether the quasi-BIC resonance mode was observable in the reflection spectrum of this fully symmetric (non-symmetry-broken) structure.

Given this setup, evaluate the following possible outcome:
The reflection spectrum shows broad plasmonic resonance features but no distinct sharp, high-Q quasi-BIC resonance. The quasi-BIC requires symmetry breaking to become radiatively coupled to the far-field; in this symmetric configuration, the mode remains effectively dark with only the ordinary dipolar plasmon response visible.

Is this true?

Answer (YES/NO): YES